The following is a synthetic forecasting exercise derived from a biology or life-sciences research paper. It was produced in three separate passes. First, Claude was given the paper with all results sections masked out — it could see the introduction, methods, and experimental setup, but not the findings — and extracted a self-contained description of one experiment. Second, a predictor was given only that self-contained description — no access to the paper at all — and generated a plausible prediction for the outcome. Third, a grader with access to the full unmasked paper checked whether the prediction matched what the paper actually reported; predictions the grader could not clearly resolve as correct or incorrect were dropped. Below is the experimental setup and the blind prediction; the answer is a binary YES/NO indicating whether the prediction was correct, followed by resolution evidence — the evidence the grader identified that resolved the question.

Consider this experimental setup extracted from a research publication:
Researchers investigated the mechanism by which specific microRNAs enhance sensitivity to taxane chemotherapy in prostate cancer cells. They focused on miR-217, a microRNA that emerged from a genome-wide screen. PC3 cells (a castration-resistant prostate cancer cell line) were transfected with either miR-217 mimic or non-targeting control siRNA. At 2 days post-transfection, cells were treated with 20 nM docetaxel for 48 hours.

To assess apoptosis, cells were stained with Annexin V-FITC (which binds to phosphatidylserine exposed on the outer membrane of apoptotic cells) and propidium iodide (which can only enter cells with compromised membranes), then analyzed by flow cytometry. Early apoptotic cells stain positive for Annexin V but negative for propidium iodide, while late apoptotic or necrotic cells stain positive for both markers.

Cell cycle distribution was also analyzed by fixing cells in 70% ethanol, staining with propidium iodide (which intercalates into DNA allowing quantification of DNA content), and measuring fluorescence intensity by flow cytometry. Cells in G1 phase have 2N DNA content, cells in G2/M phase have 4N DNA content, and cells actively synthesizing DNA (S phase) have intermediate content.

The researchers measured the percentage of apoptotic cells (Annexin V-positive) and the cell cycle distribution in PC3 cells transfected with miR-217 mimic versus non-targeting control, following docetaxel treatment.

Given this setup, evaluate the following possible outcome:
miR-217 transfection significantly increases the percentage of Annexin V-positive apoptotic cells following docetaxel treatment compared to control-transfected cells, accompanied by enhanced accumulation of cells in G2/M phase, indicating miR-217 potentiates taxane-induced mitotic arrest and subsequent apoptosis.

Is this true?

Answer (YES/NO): NO